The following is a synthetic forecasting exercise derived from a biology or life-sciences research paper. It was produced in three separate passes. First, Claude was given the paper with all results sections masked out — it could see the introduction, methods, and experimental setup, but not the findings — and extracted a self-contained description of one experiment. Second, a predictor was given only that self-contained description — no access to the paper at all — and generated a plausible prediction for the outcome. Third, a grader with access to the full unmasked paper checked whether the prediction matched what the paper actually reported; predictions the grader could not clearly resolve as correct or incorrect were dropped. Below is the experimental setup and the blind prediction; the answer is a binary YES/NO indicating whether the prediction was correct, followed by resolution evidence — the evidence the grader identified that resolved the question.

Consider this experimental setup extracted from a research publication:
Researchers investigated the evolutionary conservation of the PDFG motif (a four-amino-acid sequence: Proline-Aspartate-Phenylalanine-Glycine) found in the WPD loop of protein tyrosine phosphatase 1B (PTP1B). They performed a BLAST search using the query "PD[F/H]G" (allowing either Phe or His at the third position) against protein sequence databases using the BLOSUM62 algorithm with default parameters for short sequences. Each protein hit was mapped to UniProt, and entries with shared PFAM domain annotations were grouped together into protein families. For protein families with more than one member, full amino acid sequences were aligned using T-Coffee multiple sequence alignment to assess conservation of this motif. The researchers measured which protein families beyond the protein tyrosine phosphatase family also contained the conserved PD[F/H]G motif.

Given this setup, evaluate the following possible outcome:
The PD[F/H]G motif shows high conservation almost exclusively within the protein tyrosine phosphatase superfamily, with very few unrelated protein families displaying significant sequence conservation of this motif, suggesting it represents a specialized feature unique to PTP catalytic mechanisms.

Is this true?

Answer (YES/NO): NO